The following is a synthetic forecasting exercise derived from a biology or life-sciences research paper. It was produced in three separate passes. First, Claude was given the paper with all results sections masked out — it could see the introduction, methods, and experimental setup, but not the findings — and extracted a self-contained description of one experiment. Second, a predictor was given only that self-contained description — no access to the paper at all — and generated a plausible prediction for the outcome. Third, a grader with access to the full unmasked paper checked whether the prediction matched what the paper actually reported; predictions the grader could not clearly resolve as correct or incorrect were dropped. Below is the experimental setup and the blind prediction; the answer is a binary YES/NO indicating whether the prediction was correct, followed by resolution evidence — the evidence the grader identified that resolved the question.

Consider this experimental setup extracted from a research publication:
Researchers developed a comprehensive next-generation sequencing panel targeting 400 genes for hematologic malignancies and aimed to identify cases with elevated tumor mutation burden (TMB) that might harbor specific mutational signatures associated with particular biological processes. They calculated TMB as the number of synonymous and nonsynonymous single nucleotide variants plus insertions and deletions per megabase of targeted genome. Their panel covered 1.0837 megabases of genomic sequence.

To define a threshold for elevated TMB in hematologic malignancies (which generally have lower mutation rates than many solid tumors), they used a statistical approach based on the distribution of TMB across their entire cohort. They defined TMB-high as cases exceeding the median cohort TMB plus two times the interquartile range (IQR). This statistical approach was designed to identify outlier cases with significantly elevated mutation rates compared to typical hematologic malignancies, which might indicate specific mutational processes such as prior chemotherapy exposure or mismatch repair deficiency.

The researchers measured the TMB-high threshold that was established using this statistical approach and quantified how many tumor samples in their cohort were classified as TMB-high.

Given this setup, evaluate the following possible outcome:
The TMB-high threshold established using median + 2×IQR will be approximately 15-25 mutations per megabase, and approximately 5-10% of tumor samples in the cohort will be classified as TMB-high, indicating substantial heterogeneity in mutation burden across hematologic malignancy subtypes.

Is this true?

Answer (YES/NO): NO